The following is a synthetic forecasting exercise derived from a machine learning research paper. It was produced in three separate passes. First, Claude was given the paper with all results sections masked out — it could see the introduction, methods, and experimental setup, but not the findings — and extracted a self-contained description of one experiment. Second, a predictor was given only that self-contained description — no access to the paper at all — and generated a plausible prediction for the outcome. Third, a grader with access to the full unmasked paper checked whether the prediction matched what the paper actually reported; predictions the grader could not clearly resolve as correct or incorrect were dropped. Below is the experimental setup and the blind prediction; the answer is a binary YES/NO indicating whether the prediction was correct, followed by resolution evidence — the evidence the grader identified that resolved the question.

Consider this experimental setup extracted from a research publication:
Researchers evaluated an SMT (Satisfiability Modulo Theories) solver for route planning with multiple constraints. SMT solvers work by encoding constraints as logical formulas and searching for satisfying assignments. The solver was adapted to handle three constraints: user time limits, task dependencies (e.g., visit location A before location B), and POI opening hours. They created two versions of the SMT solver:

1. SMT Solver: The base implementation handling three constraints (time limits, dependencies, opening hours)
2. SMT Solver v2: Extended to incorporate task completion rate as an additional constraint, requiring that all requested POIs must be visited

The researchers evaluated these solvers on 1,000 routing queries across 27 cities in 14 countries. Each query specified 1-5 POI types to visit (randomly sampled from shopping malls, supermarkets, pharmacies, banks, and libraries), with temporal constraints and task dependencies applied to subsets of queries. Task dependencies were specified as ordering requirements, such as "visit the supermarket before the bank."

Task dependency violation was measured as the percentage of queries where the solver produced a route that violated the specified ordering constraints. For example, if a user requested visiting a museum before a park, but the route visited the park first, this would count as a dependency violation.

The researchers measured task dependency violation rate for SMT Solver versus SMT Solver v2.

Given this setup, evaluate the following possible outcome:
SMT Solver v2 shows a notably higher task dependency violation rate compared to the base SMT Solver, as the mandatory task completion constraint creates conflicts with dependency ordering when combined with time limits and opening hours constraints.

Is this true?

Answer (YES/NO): YES